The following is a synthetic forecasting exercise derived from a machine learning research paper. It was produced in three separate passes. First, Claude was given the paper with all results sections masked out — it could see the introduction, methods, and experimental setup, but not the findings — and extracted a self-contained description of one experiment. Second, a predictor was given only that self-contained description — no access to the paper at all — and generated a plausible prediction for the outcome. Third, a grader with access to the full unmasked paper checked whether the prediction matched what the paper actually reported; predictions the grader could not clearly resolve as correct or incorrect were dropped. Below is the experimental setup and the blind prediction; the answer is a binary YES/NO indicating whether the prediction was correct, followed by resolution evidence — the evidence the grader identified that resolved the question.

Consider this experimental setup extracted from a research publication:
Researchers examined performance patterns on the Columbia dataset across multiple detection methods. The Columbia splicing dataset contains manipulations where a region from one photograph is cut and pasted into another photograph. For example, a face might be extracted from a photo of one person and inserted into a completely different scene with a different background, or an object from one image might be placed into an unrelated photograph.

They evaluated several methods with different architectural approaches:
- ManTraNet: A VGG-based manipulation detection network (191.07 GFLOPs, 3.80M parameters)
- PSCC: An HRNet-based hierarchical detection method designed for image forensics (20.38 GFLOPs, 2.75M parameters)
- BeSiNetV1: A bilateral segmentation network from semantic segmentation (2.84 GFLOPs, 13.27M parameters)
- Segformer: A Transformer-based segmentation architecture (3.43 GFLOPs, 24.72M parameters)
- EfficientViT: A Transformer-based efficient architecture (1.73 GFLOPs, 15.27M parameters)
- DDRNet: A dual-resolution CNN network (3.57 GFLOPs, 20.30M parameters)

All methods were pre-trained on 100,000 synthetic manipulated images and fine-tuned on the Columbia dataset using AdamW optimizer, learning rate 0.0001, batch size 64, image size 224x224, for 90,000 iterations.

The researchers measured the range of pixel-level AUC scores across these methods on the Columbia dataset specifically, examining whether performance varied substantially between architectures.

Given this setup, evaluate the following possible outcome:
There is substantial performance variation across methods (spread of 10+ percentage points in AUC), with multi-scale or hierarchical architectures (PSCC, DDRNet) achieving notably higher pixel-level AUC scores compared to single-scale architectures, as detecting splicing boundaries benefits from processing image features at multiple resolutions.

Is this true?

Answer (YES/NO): NO